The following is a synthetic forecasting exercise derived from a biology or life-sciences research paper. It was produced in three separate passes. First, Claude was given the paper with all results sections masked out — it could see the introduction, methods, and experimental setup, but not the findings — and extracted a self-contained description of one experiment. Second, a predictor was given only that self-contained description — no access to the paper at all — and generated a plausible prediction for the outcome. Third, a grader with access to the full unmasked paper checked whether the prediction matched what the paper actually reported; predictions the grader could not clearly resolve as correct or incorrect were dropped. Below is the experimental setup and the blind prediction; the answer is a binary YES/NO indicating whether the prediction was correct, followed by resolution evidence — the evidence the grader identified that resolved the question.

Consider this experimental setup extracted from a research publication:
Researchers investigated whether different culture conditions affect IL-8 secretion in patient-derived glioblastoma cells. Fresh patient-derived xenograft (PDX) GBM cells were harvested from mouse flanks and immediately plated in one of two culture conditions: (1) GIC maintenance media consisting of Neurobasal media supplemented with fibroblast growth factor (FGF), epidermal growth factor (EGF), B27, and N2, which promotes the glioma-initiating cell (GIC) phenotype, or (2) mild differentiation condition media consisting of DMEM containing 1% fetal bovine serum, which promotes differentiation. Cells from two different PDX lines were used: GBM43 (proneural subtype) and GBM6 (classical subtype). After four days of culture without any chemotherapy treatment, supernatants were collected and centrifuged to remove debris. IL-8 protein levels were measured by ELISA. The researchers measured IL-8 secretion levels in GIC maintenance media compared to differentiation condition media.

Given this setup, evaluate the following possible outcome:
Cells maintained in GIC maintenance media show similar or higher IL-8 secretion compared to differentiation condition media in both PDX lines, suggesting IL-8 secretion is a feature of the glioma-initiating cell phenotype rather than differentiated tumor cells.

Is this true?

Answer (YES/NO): YES